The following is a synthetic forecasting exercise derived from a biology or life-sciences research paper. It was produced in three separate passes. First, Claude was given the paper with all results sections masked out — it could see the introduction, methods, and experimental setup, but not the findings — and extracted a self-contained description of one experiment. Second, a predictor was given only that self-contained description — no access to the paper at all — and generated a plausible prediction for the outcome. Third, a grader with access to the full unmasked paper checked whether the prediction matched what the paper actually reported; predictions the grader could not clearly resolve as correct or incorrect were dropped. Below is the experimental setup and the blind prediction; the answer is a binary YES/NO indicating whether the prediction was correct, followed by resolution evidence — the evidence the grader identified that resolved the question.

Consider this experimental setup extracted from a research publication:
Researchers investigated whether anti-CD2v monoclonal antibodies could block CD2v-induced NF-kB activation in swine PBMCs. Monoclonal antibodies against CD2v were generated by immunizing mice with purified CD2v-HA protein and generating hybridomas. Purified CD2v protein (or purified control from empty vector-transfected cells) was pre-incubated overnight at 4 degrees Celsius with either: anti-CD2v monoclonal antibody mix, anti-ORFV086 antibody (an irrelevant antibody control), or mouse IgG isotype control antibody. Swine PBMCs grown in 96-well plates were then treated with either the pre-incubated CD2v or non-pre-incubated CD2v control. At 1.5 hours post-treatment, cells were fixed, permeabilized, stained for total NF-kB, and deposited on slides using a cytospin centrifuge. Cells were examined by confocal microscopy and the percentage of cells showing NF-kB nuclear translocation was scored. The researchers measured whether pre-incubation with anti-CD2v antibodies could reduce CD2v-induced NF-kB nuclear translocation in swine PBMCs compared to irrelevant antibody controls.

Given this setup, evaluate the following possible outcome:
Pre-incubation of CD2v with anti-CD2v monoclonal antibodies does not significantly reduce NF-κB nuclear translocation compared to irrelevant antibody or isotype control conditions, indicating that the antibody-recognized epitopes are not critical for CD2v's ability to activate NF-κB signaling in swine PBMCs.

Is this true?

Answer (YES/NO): NO